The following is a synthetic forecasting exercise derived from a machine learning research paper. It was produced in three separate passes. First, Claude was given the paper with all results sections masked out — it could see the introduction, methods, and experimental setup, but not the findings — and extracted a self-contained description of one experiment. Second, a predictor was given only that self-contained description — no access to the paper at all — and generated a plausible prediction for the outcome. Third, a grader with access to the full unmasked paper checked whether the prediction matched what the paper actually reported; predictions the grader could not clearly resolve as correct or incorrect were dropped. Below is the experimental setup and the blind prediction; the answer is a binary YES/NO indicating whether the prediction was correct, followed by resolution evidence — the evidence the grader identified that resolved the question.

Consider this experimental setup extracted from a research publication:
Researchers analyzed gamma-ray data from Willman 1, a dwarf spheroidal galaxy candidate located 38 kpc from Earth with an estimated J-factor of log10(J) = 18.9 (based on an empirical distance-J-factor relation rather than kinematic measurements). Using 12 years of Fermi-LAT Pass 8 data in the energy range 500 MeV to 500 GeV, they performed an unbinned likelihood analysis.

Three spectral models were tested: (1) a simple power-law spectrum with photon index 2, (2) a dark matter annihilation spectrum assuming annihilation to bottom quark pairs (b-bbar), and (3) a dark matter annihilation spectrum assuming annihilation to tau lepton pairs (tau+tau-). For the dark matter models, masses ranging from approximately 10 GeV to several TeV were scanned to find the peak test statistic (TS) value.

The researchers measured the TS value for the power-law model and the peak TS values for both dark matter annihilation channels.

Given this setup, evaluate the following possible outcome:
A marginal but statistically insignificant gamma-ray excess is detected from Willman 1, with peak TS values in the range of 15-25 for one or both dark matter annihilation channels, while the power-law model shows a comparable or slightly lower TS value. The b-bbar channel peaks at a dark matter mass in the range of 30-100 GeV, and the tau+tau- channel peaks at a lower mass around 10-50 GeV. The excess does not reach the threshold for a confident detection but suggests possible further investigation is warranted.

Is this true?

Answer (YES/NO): NO